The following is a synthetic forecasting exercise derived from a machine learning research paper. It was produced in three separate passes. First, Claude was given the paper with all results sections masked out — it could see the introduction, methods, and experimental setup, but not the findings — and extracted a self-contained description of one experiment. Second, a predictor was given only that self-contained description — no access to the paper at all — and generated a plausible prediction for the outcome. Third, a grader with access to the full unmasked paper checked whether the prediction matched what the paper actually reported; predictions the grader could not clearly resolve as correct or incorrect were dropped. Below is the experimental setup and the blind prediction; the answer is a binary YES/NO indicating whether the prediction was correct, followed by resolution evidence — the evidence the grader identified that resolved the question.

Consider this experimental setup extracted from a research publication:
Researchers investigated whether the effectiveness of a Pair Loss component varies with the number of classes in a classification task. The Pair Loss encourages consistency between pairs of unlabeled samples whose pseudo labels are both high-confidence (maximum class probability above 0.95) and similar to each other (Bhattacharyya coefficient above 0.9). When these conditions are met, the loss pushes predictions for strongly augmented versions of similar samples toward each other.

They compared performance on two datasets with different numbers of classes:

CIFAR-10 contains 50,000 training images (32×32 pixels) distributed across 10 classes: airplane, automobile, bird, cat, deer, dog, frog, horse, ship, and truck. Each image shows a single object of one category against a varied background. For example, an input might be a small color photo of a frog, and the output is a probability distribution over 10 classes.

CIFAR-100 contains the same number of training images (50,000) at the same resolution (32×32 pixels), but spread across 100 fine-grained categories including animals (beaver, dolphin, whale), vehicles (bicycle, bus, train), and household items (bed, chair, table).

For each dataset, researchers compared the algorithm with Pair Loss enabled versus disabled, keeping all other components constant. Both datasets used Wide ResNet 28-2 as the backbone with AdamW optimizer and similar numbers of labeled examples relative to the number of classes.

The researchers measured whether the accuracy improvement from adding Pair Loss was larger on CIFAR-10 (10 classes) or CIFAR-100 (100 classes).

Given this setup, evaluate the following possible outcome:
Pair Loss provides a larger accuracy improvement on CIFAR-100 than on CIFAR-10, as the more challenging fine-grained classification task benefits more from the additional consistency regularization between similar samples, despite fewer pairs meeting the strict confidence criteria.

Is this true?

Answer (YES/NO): YES